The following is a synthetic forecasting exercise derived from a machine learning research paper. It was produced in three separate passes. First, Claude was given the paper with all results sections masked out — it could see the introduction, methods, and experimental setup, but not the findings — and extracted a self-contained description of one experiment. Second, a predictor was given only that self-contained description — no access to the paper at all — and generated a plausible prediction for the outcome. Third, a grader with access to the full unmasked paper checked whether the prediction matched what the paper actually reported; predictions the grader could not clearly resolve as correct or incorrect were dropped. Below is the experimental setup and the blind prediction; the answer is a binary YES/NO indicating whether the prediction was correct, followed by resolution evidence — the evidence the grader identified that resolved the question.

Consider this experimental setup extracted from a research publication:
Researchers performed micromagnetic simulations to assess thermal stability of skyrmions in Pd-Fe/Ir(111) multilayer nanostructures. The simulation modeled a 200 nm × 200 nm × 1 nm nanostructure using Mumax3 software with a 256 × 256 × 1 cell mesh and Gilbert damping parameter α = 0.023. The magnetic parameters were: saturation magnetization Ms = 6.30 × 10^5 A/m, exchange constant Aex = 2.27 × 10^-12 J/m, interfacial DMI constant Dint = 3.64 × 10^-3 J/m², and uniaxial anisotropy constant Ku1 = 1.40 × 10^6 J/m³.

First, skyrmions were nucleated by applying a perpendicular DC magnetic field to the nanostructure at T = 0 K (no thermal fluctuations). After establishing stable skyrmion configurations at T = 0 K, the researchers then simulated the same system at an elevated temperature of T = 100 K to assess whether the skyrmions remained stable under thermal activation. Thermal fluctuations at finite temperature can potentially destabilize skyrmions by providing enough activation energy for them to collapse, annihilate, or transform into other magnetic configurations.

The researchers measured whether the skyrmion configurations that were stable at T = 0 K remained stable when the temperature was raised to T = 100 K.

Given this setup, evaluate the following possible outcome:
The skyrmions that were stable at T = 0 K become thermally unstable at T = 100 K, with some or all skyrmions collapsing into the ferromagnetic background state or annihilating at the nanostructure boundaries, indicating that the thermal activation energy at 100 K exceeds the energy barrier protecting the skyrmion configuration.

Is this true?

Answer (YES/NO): NO